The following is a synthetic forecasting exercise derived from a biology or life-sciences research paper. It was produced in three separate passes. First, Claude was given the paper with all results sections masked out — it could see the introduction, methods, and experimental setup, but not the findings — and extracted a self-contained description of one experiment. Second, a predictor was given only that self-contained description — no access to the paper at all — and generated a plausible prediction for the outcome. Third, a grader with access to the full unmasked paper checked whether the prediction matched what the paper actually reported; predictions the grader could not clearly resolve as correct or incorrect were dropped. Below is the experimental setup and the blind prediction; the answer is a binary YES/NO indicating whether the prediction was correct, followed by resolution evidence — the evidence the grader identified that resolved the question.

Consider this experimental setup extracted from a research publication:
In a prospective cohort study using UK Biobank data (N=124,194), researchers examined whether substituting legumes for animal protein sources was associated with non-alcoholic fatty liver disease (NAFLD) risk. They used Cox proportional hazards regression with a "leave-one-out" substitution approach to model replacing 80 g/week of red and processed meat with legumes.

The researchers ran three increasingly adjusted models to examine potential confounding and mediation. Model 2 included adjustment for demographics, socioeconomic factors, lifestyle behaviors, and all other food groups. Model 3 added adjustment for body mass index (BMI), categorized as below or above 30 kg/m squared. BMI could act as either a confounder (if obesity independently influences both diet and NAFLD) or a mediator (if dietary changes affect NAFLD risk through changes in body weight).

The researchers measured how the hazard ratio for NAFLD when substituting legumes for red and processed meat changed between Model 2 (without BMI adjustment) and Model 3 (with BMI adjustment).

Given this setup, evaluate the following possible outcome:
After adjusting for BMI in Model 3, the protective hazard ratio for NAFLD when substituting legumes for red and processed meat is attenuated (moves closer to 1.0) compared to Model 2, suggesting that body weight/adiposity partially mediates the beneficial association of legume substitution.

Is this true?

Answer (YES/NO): NO